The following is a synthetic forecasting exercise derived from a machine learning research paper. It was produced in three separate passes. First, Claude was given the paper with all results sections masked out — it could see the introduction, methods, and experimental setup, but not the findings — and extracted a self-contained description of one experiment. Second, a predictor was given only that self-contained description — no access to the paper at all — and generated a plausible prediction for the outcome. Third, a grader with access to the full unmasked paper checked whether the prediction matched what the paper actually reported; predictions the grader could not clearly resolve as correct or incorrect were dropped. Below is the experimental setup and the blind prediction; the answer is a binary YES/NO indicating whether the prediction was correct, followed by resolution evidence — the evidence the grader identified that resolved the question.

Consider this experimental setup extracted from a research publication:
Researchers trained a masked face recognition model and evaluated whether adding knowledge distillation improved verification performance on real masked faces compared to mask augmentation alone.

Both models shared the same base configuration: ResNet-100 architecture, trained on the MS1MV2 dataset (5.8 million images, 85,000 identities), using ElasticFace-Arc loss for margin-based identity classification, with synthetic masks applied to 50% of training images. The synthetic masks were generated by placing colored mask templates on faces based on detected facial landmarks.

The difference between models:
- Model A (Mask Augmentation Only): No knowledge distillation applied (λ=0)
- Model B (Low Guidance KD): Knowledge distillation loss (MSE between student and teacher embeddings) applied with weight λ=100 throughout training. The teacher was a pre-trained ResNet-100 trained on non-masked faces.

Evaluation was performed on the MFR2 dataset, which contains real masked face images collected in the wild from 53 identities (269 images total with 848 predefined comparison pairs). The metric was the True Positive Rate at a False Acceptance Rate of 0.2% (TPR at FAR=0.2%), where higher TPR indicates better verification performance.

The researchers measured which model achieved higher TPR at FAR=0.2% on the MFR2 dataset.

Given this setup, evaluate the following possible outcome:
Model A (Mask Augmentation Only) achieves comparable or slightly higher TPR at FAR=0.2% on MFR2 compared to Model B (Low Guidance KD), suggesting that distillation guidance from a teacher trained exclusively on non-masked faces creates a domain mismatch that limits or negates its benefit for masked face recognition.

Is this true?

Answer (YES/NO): YES